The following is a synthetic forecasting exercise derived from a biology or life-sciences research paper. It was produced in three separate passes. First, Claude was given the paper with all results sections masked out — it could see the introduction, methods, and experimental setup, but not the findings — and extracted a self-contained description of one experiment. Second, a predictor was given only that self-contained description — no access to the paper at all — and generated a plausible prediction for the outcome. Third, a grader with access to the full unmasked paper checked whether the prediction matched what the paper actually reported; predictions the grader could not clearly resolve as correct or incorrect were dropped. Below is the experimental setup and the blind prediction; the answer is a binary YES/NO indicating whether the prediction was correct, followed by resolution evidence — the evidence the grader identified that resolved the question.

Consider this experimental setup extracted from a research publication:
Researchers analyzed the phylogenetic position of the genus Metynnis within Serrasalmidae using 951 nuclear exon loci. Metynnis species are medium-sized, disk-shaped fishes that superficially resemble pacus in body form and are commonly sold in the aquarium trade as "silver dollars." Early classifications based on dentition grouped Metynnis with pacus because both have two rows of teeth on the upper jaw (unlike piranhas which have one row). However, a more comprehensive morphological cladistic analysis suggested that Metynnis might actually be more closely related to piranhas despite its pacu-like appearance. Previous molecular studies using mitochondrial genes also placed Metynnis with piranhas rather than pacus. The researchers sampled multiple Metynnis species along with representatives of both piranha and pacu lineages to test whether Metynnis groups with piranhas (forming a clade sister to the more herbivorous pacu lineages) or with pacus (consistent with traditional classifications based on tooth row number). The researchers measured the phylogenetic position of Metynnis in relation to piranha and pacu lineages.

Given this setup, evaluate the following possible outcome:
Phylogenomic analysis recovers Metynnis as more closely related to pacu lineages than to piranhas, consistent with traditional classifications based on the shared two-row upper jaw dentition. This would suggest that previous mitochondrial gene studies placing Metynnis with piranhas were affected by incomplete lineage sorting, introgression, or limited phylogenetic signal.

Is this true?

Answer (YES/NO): NO